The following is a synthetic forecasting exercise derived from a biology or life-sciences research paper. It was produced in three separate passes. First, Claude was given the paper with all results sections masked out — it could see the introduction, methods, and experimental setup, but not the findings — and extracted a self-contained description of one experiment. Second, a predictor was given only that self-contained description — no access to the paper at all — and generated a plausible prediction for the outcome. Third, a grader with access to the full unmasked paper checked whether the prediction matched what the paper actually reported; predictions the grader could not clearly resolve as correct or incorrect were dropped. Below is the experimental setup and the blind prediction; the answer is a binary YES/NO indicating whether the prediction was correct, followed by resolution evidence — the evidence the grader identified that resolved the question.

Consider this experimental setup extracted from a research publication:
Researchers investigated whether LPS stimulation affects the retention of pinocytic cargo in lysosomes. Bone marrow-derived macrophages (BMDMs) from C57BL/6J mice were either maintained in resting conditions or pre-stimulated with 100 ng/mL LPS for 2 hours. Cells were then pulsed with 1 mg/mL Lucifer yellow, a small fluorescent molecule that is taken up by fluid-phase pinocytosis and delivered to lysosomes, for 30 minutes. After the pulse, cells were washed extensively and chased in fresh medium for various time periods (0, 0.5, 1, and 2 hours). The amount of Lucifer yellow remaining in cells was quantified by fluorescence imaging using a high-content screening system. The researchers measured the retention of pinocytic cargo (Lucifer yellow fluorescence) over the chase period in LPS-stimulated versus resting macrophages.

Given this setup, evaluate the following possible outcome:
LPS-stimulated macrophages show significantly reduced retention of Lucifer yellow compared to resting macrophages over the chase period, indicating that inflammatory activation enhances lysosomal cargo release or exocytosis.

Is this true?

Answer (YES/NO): NO